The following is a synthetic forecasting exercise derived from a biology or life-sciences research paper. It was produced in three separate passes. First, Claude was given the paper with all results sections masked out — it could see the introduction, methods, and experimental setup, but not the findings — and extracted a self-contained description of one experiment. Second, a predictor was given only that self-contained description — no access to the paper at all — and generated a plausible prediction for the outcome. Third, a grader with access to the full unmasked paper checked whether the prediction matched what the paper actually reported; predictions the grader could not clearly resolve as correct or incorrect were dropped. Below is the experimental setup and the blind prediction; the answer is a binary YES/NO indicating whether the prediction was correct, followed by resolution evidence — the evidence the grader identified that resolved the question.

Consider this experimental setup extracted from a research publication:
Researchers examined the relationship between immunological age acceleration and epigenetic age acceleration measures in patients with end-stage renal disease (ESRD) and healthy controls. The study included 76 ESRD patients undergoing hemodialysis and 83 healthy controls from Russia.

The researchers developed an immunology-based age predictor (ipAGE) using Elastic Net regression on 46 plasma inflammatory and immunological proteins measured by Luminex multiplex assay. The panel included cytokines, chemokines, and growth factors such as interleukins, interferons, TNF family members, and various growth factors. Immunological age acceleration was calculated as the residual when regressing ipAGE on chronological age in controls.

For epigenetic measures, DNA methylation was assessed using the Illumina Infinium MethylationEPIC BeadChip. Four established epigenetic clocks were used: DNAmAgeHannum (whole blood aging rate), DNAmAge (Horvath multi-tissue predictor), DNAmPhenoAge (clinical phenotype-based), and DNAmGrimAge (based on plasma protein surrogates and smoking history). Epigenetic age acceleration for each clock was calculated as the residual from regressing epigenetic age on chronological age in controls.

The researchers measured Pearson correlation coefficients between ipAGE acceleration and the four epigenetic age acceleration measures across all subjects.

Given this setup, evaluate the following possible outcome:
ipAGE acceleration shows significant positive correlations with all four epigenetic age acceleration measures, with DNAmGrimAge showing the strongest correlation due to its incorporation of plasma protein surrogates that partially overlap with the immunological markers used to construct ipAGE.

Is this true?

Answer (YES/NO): NO